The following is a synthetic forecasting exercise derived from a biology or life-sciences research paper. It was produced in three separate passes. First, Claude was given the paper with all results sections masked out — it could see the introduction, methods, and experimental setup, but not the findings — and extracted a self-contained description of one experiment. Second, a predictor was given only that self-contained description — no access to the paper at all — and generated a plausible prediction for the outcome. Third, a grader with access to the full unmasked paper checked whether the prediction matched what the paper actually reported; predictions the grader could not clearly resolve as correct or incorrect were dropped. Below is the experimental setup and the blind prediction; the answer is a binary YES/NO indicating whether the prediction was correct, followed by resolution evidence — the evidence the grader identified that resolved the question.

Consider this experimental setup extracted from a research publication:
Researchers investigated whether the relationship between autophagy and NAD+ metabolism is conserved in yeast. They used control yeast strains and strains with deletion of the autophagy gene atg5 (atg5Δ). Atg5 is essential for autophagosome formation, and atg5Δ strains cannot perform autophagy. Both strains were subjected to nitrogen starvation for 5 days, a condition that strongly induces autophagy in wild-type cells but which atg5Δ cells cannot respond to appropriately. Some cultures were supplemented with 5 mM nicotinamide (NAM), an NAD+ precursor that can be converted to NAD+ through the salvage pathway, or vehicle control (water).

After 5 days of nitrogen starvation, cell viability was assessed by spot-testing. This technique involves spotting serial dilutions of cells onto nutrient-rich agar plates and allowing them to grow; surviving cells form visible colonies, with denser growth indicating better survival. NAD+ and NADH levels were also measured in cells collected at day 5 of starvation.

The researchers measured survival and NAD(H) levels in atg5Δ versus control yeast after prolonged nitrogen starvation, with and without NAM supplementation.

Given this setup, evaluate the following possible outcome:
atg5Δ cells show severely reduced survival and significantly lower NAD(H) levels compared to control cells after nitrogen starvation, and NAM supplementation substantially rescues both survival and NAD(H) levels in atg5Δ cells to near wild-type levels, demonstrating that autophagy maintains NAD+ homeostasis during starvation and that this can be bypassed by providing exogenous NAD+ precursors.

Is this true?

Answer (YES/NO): NO